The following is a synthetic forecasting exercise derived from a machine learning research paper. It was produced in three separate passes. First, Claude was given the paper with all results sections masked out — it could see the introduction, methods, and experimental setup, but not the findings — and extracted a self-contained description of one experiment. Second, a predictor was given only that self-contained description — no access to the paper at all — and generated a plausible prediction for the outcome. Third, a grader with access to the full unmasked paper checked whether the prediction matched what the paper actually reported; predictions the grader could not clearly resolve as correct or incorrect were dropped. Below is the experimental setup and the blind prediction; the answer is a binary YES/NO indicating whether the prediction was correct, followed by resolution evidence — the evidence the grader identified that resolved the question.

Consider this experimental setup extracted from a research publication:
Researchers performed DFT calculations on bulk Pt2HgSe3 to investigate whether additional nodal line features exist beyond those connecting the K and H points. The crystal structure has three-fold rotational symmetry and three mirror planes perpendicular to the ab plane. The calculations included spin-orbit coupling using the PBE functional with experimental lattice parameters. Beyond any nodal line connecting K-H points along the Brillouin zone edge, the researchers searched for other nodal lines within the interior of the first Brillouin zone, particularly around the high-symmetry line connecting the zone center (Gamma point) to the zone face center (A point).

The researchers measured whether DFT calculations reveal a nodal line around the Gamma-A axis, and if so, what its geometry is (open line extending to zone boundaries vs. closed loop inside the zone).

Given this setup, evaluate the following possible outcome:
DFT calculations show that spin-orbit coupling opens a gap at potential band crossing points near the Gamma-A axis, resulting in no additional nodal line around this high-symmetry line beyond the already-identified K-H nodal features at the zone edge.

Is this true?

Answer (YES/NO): NO